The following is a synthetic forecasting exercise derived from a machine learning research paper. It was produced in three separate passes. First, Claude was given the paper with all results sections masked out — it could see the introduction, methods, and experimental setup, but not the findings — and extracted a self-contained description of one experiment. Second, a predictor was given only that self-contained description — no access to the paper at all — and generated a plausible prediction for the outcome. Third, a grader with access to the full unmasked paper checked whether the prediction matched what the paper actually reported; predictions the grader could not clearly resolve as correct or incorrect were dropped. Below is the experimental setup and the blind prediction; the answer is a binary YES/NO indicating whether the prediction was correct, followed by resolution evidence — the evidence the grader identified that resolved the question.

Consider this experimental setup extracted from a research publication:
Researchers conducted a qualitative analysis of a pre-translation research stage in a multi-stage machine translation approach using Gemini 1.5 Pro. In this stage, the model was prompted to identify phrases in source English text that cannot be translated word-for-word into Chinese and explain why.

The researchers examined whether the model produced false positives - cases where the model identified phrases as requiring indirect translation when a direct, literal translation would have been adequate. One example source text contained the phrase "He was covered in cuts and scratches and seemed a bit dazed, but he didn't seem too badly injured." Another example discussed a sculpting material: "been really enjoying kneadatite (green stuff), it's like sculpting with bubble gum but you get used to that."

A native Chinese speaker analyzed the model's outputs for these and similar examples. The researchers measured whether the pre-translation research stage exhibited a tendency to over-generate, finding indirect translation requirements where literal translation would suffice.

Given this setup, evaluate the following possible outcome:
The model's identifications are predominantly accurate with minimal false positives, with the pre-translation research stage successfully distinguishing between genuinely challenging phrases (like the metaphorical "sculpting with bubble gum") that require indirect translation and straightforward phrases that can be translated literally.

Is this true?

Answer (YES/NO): NO